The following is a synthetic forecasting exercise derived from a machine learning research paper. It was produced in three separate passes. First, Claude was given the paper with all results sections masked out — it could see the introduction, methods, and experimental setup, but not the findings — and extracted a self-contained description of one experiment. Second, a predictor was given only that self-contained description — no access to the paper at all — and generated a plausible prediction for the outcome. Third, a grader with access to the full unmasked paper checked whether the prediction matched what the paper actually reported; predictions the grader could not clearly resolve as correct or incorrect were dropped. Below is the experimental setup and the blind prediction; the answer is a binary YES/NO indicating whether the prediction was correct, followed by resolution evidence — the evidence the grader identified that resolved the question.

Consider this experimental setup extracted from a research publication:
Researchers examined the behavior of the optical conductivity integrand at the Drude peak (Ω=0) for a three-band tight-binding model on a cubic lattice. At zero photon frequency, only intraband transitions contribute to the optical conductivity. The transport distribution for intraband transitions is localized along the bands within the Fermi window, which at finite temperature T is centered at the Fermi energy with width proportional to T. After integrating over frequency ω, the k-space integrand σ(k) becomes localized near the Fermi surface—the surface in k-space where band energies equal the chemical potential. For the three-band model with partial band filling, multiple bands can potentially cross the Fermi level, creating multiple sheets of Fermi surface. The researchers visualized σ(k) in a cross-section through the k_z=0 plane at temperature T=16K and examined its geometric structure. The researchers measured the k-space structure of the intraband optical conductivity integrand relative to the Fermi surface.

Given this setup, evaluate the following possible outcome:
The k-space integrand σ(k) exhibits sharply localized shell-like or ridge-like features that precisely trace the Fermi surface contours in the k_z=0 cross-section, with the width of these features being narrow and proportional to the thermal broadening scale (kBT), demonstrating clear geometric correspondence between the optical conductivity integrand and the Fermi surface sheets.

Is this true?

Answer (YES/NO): YES